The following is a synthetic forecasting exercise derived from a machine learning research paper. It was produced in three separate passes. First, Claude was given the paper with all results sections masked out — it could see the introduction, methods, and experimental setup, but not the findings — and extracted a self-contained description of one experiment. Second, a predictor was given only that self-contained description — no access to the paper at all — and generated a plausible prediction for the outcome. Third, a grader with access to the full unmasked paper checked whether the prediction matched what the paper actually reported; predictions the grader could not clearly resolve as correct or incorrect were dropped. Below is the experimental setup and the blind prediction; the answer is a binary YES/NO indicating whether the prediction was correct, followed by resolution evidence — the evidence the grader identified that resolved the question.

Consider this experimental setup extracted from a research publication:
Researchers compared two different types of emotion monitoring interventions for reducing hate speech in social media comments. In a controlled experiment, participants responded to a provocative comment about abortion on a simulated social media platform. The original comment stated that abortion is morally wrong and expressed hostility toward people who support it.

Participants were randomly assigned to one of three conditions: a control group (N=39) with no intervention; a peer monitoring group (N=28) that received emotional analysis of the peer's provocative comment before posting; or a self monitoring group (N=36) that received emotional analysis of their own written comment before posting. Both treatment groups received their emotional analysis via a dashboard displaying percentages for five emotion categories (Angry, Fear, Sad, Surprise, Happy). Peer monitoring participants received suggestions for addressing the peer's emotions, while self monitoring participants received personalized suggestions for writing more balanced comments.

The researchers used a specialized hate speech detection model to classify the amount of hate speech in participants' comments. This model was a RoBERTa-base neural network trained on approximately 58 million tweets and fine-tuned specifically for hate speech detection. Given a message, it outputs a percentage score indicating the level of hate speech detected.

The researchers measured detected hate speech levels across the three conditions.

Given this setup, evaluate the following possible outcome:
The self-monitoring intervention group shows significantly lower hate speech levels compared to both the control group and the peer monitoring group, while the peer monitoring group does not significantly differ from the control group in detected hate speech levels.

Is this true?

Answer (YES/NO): NO